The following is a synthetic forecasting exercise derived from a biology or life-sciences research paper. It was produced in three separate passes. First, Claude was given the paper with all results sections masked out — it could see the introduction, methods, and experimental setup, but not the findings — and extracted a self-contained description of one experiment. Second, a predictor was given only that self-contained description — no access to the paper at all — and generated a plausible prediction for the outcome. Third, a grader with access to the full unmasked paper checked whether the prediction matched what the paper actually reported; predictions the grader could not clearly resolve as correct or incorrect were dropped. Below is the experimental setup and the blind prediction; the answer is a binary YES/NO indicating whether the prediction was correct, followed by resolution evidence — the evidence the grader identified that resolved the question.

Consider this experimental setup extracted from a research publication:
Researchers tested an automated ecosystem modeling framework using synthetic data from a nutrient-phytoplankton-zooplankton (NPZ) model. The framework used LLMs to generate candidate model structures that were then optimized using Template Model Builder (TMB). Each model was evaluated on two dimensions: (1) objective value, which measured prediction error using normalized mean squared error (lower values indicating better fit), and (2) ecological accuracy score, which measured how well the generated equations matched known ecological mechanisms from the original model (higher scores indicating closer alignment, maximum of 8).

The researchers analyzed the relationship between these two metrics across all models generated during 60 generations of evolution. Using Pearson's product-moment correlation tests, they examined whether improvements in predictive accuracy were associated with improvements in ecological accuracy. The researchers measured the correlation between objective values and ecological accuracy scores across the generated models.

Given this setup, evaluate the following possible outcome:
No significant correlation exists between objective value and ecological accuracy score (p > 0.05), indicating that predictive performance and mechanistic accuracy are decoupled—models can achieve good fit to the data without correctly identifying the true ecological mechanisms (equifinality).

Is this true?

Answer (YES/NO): NO